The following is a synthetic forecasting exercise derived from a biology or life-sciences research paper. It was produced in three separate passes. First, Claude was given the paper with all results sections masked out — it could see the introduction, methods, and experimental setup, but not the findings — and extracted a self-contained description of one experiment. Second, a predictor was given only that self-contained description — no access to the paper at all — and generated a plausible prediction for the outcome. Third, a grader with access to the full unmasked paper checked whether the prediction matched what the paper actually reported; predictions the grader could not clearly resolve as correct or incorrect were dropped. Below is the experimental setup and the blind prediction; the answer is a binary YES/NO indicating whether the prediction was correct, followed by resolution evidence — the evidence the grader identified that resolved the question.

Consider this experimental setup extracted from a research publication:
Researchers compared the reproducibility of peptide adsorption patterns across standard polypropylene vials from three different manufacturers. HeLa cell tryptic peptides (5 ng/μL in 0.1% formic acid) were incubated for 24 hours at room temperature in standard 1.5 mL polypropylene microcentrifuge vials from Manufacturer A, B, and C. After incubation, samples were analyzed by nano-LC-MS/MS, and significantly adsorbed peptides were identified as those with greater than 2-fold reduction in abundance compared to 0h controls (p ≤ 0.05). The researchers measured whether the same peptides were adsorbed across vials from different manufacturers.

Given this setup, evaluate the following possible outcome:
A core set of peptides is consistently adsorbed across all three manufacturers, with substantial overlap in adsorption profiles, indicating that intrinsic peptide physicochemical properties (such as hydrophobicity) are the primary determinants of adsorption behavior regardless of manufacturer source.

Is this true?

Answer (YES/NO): NO